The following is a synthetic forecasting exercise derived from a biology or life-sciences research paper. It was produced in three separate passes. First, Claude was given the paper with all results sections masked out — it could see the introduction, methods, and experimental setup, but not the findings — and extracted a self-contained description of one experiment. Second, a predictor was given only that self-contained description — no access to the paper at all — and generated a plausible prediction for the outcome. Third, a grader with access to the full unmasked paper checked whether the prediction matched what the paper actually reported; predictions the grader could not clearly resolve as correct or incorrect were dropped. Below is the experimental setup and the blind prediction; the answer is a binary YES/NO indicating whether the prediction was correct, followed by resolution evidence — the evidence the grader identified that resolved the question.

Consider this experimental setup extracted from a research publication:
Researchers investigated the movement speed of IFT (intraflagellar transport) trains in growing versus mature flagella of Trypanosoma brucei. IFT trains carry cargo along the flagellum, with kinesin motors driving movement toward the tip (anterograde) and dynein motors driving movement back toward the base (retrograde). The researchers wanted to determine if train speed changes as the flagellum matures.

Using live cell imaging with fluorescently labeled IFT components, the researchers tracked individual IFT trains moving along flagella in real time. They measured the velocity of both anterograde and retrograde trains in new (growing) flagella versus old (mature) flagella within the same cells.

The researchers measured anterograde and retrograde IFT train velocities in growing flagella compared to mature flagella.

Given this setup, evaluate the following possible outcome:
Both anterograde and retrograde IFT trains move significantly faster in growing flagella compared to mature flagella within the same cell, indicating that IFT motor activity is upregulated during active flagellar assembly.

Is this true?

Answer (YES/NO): NO